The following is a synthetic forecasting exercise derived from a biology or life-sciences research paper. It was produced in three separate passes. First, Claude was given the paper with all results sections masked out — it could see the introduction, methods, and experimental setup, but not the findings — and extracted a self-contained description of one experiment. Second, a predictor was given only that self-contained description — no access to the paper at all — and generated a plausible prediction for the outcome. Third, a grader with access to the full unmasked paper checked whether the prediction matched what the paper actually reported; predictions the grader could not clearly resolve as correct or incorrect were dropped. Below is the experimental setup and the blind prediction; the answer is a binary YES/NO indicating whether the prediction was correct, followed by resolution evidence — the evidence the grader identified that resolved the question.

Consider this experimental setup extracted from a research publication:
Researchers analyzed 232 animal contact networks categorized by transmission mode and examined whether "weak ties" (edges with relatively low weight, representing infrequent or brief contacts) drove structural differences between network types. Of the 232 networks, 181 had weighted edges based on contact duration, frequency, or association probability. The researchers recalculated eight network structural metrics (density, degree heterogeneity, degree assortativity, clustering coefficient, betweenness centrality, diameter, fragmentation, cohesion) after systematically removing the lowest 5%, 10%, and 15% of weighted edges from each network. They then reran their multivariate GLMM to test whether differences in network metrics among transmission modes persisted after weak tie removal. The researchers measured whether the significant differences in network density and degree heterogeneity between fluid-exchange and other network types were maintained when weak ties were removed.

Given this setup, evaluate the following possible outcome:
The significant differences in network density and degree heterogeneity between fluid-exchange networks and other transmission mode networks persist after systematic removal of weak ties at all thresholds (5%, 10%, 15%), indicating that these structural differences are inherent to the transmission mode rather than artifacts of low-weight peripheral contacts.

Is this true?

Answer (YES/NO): NO